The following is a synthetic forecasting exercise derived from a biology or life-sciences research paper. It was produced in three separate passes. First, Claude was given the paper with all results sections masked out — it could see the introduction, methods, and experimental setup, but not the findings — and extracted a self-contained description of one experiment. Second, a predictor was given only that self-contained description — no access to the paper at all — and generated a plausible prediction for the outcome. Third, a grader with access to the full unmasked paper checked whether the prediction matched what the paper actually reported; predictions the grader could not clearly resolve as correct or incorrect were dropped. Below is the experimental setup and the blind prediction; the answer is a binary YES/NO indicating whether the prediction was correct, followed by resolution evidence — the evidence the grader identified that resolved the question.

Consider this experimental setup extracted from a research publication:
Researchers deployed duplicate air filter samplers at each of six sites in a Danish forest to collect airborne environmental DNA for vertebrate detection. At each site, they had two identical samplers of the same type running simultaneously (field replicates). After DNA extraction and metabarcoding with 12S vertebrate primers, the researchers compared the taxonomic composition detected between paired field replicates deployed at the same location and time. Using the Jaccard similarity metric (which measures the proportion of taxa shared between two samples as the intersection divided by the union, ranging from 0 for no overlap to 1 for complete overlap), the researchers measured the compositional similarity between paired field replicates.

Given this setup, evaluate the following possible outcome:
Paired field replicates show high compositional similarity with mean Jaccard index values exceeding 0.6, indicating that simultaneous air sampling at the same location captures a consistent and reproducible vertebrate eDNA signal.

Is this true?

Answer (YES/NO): NO